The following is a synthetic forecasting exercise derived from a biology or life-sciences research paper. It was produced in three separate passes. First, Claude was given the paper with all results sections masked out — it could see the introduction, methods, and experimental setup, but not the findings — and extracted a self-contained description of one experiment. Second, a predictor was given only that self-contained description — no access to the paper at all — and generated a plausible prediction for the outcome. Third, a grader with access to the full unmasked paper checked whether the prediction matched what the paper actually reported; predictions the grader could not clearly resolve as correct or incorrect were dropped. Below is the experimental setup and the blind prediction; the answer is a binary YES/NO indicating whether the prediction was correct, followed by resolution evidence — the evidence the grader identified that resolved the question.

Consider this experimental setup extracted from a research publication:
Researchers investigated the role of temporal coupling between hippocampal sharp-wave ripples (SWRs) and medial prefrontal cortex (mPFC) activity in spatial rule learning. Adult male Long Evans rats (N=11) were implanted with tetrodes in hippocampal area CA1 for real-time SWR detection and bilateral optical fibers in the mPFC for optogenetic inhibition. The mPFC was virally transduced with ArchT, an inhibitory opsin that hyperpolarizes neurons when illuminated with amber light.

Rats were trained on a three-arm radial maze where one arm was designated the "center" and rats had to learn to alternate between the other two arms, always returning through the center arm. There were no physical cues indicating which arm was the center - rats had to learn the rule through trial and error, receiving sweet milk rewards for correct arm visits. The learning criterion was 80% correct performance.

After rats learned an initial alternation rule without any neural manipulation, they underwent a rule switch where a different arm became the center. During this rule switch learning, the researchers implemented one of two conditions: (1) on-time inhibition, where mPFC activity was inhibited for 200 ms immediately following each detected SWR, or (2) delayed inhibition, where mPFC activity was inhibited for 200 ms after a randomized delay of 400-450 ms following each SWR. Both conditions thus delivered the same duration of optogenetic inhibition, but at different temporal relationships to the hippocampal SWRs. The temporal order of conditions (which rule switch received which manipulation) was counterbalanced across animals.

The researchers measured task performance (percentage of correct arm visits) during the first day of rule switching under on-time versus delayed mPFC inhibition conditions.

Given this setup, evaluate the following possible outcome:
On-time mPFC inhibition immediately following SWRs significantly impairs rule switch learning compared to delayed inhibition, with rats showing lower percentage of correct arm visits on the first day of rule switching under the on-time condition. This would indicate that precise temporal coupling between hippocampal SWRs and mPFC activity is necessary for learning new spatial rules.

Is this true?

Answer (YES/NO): YES